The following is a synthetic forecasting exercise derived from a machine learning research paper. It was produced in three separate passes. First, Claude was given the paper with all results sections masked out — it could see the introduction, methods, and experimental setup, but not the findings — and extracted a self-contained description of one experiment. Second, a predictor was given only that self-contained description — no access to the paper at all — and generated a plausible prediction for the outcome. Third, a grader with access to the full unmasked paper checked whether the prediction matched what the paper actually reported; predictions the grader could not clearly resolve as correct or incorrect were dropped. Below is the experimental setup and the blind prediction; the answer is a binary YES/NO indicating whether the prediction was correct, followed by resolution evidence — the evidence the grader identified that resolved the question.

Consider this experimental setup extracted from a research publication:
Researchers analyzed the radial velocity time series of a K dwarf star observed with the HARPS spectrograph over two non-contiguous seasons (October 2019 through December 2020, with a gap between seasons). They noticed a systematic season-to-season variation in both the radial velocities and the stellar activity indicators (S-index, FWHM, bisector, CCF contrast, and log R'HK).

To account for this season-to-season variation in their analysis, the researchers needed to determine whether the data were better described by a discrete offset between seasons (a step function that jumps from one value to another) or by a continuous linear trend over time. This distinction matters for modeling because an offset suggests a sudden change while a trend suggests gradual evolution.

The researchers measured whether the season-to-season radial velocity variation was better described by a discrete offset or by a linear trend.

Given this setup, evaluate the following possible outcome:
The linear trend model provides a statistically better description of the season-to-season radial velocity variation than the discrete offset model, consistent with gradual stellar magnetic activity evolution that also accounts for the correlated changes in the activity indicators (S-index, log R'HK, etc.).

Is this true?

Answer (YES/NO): YES